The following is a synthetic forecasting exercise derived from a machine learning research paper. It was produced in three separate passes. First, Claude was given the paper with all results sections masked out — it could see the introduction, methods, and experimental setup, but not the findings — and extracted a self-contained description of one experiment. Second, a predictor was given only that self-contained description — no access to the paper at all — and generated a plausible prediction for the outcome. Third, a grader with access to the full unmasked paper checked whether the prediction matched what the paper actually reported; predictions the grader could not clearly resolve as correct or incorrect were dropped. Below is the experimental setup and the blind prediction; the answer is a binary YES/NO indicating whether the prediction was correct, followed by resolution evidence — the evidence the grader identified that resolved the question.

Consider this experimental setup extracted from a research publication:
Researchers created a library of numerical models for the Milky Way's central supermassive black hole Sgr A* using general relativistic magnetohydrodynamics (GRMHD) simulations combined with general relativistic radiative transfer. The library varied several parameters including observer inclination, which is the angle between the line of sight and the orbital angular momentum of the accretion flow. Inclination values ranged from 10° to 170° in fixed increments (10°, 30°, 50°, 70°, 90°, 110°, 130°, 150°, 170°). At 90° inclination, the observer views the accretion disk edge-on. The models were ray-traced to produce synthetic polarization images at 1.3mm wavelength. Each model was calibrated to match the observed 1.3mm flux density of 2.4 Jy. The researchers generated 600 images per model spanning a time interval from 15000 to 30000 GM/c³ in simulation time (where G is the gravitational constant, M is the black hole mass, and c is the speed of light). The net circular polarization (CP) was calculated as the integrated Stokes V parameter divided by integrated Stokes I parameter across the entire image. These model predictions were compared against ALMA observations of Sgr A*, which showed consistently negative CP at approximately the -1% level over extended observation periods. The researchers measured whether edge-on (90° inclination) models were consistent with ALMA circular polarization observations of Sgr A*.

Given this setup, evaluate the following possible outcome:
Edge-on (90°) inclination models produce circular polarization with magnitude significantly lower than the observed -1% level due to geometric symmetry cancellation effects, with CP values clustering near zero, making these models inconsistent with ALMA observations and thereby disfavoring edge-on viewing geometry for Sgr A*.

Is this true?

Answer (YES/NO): YES